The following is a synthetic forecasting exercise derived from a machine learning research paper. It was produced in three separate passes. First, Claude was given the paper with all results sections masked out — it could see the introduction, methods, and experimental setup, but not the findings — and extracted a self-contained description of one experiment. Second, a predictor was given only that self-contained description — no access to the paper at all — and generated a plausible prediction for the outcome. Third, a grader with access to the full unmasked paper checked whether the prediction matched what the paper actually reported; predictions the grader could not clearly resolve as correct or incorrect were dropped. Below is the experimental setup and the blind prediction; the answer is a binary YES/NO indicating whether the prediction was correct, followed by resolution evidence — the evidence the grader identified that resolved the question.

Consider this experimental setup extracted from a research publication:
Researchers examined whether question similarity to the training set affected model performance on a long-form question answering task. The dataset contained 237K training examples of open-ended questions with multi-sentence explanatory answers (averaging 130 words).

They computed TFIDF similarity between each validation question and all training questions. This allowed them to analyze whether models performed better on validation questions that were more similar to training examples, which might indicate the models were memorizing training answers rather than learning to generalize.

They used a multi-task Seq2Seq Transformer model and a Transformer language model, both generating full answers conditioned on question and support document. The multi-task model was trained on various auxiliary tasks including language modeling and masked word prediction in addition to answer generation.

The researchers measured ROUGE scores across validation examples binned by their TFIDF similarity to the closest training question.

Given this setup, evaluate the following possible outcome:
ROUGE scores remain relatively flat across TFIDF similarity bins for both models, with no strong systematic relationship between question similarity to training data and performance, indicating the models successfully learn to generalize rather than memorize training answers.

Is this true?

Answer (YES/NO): YES